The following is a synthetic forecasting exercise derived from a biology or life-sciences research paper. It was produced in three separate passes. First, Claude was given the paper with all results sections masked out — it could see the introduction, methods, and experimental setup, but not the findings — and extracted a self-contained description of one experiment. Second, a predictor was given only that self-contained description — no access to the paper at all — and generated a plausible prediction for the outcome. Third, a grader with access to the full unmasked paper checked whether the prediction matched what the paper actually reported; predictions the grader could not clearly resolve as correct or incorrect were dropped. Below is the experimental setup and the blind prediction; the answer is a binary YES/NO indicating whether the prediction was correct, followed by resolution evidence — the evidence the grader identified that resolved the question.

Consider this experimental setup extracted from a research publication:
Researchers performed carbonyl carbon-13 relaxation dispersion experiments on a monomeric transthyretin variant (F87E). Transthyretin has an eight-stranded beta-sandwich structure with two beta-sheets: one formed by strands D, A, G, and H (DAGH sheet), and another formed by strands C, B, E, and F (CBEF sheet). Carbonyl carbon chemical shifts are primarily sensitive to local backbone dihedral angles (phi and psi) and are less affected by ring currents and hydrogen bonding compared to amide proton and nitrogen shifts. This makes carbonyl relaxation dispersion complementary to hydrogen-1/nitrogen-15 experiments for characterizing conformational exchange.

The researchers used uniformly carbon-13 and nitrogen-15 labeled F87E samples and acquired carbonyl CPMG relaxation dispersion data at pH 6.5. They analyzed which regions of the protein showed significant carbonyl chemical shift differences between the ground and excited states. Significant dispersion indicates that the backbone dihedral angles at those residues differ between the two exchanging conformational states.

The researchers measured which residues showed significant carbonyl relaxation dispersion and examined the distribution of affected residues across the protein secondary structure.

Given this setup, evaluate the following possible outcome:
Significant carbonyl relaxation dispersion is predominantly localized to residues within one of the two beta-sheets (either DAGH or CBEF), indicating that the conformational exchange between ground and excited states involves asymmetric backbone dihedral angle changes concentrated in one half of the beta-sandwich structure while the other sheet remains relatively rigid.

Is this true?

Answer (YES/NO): NO